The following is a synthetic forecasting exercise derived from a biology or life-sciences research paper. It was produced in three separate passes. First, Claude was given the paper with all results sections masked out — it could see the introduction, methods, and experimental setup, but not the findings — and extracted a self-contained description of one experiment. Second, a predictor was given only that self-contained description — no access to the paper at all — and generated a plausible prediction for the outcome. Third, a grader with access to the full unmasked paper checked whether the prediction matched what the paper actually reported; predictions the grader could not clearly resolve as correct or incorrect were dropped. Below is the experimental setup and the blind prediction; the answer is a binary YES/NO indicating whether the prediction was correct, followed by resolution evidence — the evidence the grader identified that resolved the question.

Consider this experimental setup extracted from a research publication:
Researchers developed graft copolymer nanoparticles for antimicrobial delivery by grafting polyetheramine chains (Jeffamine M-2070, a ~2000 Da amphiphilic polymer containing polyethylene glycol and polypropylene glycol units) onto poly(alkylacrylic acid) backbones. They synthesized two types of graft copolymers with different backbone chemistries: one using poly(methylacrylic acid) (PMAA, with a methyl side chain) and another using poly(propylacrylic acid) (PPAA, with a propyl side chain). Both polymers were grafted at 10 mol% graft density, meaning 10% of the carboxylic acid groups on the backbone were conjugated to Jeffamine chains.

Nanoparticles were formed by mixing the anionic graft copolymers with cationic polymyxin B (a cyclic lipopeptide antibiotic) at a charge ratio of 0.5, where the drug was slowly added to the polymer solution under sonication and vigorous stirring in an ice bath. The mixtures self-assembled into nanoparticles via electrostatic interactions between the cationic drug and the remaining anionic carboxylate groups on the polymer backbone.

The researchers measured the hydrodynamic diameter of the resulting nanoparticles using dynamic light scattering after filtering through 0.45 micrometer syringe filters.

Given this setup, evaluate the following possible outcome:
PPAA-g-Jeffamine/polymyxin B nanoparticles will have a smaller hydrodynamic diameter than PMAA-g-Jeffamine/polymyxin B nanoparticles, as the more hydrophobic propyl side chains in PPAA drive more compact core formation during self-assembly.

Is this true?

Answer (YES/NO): NO